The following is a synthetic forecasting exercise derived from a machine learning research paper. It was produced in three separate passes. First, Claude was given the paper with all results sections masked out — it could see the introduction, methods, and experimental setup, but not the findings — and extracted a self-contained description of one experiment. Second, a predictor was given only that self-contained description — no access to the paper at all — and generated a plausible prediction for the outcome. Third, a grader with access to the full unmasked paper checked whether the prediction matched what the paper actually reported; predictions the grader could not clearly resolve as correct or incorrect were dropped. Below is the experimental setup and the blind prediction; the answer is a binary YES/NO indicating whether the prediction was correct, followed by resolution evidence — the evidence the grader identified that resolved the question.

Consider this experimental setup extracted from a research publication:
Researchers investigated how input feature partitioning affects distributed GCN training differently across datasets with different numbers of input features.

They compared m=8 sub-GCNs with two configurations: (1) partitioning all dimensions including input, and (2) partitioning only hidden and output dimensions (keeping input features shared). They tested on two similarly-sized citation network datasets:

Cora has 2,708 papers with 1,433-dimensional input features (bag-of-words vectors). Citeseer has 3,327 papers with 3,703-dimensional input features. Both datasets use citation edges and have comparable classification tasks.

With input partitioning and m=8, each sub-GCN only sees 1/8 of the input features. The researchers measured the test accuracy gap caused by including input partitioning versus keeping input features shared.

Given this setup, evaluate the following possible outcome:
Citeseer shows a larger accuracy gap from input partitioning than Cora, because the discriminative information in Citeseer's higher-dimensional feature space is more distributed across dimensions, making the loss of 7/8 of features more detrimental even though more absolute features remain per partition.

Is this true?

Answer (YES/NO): NO